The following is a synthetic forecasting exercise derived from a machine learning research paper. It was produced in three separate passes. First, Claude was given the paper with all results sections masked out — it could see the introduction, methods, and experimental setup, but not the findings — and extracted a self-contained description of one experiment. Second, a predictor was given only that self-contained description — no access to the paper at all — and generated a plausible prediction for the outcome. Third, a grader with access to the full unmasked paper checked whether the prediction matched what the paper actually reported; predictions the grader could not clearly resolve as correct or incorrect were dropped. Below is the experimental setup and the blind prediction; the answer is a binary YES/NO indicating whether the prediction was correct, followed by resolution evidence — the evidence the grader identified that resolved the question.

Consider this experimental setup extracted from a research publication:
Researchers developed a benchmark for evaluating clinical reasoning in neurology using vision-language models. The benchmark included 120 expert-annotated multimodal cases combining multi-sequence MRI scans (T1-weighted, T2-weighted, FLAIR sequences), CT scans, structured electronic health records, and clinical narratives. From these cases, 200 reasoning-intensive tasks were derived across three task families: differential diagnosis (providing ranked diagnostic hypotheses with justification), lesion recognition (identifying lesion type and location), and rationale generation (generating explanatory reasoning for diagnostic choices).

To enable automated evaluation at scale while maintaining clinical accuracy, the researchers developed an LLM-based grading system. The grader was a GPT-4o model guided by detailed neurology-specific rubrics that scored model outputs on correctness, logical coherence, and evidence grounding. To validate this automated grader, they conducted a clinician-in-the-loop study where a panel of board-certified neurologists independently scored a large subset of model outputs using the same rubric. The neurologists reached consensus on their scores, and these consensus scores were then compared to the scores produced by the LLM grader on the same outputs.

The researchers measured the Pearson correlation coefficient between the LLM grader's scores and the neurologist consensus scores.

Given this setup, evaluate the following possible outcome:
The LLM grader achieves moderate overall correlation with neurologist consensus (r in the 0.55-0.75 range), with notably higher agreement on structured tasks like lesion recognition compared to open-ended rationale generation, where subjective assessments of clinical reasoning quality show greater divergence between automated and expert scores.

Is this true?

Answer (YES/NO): NO